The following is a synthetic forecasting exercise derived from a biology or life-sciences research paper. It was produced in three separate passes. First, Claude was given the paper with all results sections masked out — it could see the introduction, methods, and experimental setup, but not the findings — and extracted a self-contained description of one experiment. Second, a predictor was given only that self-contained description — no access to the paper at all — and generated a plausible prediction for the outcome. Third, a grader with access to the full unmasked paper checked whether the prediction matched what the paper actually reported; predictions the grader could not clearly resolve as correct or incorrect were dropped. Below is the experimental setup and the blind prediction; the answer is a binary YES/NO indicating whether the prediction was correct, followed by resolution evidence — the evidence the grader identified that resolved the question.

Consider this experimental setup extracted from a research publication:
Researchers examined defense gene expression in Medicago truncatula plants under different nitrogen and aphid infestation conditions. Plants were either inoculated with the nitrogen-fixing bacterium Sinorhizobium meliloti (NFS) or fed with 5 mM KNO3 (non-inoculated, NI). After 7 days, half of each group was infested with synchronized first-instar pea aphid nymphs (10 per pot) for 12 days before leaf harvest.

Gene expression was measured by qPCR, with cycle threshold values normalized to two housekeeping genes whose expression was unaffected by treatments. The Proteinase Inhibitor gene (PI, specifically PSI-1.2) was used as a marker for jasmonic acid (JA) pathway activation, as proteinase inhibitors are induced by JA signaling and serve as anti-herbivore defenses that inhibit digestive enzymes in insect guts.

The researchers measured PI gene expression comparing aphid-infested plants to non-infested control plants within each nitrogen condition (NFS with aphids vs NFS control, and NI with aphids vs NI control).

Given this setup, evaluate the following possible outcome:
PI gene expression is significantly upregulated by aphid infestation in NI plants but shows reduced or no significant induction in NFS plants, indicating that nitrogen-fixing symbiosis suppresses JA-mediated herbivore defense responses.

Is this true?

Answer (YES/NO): NO